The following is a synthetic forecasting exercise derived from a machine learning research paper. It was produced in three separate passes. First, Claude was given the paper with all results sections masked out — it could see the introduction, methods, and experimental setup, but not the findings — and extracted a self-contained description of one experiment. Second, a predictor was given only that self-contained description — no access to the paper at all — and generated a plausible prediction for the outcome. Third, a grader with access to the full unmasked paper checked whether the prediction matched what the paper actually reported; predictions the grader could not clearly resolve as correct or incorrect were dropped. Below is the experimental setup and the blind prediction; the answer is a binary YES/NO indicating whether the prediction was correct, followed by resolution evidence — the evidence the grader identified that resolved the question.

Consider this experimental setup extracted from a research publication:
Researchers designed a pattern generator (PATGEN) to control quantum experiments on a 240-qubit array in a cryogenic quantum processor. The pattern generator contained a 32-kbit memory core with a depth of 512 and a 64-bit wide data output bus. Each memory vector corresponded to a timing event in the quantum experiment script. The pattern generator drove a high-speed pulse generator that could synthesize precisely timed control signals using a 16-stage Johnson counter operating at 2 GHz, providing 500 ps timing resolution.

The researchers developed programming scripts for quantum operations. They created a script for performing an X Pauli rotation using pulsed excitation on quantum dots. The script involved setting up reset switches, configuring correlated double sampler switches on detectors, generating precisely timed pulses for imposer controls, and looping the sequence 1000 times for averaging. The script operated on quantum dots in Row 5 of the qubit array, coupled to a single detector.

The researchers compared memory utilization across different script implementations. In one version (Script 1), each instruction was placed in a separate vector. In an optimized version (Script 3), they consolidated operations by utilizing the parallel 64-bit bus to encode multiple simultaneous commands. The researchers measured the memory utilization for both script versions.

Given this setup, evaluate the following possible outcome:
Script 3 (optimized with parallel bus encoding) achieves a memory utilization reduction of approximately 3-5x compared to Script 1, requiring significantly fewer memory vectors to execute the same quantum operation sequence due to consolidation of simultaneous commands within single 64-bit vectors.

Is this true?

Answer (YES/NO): NO